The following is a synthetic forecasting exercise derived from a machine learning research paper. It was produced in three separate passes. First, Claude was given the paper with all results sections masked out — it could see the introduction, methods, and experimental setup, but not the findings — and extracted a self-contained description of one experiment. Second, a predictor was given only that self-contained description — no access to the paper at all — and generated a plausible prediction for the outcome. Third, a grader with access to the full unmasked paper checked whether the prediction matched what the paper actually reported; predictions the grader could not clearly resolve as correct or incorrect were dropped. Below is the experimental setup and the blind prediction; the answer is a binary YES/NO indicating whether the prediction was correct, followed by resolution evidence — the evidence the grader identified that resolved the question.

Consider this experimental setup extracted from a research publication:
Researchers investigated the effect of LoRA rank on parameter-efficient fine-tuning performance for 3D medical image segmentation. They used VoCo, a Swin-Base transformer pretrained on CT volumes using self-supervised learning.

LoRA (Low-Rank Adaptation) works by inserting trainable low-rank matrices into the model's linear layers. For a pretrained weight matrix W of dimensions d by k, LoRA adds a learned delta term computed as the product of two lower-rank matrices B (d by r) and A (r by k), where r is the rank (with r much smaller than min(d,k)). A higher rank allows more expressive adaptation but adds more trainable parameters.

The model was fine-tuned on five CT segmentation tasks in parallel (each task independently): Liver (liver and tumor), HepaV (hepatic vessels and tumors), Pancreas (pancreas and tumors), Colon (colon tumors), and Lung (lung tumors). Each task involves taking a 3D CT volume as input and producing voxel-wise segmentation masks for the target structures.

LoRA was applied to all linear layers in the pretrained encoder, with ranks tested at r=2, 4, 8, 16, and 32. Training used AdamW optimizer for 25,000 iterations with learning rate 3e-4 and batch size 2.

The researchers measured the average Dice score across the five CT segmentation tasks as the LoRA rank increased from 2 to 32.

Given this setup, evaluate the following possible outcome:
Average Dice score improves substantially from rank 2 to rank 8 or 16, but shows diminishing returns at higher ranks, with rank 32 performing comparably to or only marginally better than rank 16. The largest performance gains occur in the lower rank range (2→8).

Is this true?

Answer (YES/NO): NO